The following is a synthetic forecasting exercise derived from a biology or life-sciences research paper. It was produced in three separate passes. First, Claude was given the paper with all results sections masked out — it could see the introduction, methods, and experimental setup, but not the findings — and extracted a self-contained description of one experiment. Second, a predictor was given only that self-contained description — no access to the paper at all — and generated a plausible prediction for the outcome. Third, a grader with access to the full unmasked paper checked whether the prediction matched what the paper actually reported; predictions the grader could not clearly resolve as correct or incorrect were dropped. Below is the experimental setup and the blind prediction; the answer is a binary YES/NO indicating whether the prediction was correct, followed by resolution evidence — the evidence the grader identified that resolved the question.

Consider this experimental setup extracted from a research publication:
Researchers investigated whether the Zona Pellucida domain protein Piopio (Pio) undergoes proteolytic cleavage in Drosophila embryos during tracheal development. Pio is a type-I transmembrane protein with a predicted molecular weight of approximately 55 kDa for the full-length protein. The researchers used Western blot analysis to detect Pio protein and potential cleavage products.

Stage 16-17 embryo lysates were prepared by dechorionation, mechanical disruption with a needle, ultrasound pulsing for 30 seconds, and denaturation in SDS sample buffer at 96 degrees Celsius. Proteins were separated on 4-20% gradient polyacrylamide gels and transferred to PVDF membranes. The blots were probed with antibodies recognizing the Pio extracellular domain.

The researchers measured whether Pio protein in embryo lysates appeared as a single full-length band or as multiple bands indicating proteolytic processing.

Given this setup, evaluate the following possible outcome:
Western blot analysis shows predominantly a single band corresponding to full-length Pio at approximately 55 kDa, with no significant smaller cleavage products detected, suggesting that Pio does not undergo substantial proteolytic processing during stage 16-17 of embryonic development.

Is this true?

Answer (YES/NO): NO